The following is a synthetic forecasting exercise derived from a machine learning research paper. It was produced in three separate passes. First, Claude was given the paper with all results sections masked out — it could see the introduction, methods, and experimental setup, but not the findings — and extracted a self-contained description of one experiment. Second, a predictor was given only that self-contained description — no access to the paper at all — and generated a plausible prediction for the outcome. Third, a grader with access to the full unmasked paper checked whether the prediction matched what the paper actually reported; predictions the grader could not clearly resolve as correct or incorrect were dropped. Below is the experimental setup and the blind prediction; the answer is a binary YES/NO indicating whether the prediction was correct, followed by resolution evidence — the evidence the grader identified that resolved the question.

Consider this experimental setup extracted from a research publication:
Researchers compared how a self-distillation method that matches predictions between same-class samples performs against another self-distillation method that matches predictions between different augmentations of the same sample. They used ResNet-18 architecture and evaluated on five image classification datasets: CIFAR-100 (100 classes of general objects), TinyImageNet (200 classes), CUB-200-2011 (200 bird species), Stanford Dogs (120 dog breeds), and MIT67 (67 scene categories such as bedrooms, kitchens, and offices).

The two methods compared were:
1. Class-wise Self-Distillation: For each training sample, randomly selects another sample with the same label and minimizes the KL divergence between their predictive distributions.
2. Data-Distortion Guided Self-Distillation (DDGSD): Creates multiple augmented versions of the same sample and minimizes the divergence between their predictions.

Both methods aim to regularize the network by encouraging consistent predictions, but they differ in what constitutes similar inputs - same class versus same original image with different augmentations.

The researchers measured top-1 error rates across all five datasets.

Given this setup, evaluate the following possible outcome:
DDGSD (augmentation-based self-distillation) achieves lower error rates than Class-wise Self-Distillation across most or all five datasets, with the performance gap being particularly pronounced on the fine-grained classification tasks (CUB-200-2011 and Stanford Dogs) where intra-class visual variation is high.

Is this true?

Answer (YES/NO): NO